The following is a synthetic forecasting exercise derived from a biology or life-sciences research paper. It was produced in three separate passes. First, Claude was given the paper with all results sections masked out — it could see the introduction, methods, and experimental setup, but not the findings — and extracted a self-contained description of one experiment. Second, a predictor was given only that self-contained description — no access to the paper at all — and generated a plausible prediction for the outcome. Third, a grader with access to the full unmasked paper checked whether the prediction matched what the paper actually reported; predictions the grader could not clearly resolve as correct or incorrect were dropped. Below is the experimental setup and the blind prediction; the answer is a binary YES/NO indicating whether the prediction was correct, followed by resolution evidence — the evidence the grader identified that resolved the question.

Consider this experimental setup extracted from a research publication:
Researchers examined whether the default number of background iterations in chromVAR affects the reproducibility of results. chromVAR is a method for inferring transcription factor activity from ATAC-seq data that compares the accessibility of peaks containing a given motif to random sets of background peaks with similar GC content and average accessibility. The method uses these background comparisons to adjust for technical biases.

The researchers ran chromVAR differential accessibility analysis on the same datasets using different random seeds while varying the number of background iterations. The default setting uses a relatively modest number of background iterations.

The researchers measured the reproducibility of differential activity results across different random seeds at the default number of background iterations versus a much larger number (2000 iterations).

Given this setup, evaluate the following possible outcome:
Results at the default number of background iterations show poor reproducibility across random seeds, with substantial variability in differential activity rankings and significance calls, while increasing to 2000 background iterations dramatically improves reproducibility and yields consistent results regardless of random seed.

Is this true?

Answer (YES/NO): YES